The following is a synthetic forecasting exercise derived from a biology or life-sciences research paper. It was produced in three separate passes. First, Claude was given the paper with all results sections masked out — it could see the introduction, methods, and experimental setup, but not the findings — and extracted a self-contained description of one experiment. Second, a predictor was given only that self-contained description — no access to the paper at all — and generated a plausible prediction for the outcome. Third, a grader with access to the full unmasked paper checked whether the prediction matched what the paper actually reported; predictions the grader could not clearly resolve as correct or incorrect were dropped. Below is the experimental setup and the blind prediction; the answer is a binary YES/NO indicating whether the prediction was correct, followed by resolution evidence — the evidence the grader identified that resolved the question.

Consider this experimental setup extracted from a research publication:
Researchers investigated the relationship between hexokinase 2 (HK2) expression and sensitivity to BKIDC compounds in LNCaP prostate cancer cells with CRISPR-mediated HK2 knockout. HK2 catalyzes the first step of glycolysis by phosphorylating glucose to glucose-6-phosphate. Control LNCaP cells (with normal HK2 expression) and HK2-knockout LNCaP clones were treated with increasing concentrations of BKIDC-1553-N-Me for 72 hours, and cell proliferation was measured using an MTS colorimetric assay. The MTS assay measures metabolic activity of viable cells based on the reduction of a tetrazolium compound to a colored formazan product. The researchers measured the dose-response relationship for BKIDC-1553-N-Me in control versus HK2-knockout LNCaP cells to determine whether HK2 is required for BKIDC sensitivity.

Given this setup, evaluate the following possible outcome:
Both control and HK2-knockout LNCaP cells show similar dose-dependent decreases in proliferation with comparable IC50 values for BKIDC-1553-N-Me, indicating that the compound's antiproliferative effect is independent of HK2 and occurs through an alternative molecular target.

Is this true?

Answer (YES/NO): YES